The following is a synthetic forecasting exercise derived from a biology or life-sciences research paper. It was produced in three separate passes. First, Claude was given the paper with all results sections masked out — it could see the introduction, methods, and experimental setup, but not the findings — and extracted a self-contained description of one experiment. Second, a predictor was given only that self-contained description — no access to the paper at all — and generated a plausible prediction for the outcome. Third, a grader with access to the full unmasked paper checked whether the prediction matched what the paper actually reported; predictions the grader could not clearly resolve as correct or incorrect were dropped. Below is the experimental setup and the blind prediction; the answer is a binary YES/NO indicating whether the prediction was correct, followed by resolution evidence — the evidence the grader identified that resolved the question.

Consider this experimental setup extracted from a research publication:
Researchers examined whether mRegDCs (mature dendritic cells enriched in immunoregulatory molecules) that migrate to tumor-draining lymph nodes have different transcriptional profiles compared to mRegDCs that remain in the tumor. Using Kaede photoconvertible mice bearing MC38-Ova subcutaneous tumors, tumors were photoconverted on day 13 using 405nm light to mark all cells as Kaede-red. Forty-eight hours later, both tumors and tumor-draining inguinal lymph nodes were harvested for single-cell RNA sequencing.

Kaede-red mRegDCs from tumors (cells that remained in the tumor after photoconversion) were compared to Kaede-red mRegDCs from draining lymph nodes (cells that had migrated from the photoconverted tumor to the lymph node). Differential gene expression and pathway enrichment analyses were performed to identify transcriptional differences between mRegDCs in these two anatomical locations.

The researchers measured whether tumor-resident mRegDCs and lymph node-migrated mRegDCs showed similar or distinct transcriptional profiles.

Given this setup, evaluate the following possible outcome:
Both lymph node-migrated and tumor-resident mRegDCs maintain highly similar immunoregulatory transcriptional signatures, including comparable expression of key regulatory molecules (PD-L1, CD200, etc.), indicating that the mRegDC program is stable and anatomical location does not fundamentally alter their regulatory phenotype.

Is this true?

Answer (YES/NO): NO